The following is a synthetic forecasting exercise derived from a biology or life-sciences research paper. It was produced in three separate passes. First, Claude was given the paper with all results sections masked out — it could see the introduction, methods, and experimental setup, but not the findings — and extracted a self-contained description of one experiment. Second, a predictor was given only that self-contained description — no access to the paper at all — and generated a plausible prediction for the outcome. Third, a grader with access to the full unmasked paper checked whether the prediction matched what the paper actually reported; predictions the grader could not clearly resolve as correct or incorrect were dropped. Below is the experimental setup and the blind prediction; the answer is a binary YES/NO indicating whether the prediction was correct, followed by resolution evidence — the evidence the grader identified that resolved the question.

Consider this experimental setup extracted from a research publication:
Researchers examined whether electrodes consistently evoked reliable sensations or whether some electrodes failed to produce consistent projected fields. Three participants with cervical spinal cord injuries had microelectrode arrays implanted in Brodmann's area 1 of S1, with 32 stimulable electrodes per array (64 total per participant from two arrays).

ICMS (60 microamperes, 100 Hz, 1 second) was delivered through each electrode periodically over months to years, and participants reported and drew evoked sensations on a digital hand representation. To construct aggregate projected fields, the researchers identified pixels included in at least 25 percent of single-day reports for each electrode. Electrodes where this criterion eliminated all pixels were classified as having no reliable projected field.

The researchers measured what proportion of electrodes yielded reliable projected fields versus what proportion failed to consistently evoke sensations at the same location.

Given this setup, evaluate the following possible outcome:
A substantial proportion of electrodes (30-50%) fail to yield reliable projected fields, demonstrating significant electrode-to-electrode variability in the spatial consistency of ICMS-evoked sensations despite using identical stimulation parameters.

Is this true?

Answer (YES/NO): NO